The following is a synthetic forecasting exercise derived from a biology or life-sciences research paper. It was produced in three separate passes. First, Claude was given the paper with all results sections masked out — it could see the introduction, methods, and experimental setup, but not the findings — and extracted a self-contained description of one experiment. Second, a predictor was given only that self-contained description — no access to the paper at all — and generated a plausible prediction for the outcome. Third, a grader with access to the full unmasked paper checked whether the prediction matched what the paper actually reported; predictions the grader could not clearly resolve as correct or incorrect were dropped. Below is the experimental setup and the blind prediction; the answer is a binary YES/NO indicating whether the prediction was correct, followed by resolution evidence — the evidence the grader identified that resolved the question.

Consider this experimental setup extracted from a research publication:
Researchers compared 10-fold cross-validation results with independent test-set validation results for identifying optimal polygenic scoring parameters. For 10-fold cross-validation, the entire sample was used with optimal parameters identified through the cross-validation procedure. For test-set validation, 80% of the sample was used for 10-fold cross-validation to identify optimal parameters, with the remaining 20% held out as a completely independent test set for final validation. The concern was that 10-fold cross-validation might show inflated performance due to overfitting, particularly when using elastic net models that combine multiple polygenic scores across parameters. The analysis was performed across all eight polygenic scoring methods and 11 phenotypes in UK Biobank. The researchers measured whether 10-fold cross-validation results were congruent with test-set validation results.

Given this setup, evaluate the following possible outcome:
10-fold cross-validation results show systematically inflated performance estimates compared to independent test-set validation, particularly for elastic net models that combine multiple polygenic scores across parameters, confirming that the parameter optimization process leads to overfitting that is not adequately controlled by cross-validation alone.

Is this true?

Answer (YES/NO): NO